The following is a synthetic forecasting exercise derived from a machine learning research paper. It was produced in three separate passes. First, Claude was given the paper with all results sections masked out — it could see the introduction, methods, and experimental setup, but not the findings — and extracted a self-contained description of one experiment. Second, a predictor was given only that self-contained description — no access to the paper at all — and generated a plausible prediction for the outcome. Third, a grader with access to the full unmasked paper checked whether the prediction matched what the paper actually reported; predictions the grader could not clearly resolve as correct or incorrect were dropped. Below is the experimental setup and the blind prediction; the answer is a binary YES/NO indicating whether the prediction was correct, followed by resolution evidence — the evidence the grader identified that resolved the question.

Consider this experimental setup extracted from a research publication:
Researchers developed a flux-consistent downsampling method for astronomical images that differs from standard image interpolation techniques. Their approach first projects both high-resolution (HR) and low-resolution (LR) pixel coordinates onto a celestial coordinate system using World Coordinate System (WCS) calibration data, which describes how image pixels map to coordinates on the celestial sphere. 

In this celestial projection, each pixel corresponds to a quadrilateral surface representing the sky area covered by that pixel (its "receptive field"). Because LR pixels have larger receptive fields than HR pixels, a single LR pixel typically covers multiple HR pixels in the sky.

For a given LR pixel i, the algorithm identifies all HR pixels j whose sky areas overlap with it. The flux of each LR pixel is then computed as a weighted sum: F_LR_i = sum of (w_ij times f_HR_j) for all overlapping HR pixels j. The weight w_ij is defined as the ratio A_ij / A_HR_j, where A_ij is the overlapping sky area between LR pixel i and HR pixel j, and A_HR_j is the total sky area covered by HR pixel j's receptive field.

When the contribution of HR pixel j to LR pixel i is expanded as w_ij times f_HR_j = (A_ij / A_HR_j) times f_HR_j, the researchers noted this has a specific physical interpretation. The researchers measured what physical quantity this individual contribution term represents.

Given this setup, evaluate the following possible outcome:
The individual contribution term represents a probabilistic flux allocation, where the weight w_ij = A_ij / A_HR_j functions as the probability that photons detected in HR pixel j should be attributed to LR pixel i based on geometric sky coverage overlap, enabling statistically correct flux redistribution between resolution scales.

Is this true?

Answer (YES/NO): NO